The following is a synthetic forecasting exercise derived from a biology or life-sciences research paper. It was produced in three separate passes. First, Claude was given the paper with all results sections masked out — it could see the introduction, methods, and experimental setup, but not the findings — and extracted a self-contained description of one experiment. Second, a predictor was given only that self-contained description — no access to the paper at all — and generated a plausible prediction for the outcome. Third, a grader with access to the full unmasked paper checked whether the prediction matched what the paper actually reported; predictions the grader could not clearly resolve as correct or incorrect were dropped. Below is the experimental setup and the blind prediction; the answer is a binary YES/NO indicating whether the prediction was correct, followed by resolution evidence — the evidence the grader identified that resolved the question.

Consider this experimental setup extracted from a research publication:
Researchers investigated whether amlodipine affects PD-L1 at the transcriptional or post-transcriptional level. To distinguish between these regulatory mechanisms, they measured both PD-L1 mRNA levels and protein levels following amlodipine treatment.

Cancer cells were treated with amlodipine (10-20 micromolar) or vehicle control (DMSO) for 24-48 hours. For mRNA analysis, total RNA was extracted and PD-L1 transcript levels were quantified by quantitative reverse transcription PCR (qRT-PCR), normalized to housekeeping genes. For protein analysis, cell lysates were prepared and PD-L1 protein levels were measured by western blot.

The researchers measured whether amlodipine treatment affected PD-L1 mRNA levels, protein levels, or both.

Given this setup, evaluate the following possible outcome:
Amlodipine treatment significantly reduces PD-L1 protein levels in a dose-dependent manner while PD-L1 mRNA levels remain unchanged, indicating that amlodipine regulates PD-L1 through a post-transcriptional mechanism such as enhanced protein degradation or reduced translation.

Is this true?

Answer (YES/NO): YES